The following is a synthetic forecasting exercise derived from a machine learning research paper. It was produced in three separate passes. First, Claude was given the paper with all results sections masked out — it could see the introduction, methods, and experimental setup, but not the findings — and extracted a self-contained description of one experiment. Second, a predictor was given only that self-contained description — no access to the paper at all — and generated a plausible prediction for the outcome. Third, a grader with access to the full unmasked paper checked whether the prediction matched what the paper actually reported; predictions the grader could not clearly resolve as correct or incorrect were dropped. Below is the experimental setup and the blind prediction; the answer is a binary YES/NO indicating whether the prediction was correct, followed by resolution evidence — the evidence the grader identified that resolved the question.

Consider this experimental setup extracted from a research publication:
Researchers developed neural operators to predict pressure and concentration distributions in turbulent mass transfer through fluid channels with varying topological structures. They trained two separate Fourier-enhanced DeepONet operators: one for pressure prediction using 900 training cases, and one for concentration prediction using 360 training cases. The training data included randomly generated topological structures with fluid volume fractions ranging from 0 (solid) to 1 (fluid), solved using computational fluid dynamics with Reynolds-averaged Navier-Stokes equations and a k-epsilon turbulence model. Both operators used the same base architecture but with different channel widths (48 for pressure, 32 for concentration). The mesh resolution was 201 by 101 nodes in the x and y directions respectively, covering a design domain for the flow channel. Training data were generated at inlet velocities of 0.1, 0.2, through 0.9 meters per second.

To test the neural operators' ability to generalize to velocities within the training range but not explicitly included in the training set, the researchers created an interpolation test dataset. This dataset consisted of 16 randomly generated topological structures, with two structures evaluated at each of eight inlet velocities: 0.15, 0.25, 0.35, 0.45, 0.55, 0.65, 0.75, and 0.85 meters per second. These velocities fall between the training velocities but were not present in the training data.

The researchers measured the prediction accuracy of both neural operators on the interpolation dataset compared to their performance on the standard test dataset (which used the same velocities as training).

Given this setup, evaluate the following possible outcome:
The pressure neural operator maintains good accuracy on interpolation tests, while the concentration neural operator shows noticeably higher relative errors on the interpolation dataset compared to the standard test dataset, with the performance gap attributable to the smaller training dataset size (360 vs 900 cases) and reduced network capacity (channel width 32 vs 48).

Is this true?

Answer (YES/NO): NO